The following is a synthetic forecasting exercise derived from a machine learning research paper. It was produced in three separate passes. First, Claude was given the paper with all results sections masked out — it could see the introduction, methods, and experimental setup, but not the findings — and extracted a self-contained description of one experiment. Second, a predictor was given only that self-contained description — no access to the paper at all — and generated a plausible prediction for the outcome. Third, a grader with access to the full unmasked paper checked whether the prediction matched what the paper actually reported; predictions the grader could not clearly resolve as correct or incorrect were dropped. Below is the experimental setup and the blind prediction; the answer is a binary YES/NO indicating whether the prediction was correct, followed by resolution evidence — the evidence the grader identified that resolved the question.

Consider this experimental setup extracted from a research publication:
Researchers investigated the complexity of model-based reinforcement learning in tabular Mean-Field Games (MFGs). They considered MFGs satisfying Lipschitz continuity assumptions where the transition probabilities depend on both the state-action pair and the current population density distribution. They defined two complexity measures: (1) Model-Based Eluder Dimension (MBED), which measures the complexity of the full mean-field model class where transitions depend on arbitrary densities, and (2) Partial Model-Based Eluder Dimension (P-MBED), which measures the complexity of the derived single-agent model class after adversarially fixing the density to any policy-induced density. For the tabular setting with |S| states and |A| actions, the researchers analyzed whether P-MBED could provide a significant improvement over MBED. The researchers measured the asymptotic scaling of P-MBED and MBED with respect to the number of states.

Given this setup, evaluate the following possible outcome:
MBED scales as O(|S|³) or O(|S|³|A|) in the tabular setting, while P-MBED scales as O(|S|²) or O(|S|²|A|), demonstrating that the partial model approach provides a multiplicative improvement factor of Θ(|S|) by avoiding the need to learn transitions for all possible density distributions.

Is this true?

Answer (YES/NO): NO